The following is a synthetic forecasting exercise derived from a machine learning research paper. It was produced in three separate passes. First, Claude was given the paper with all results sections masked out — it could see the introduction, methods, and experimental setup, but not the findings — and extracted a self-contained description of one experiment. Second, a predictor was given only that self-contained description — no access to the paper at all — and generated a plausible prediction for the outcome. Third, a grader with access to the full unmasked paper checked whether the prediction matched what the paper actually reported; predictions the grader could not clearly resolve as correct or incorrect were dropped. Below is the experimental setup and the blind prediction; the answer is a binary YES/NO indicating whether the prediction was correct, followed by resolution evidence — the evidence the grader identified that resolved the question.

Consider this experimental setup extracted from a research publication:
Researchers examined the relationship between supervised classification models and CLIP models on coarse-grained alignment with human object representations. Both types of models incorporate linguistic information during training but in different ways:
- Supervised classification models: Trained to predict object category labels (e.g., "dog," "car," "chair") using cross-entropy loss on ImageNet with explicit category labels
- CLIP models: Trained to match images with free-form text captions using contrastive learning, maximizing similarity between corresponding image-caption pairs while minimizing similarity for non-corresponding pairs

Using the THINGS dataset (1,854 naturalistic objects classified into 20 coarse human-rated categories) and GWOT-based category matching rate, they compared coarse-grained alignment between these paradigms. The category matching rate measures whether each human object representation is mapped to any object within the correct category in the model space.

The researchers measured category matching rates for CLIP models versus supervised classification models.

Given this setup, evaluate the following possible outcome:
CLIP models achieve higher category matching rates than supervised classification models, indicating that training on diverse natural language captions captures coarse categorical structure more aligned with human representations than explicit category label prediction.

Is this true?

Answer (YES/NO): YES